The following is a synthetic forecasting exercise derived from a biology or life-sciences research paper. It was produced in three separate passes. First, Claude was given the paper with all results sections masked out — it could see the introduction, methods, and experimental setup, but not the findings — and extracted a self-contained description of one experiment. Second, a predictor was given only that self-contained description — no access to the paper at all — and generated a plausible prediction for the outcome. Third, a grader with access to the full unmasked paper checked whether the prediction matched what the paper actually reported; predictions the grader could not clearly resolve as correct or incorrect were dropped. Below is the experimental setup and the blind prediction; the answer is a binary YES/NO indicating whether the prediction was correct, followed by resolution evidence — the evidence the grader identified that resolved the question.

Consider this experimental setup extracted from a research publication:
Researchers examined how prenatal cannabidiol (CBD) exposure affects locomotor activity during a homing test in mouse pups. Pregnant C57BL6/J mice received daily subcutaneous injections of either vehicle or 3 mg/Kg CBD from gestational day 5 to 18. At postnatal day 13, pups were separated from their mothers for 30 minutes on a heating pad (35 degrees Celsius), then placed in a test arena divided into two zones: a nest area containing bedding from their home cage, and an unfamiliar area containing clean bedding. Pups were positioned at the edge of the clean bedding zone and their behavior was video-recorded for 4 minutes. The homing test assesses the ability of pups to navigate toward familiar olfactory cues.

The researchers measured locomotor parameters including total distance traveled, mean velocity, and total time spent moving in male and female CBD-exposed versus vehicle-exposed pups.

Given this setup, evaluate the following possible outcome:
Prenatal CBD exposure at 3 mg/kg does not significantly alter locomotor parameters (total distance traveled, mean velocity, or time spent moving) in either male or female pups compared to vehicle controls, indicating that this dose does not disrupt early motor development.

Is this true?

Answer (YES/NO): NO